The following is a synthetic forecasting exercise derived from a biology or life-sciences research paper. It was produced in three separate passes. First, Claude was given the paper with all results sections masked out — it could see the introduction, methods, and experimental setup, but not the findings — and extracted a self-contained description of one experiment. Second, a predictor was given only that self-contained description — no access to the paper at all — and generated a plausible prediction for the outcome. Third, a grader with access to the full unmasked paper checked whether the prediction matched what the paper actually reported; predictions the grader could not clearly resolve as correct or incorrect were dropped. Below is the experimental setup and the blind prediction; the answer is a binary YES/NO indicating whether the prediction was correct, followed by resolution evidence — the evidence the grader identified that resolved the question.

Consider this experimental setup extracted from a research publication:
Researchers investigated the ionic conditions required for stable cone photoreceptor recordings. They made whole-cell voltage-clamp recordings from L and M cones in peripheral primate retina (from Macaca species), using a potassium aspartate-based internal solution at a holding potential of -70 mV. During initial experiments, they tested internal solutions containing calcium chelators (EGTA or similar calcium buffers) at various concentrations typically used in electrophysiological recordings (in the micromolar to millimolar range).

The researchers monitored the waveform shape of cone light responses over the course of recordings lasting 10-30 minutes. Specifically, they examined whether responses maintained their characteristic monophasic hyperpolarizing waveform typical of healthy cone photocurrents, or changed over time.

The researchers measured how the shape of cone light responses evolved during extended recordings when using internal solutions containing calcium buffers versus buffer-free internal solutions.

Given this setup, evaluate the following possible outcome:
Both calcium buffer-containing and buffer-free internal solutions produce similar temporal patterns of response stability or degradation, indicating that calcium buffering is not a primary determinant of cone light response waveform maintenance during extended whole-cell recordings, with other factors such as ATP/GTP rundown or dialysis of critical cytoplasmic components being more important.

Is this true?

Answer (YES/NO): NO